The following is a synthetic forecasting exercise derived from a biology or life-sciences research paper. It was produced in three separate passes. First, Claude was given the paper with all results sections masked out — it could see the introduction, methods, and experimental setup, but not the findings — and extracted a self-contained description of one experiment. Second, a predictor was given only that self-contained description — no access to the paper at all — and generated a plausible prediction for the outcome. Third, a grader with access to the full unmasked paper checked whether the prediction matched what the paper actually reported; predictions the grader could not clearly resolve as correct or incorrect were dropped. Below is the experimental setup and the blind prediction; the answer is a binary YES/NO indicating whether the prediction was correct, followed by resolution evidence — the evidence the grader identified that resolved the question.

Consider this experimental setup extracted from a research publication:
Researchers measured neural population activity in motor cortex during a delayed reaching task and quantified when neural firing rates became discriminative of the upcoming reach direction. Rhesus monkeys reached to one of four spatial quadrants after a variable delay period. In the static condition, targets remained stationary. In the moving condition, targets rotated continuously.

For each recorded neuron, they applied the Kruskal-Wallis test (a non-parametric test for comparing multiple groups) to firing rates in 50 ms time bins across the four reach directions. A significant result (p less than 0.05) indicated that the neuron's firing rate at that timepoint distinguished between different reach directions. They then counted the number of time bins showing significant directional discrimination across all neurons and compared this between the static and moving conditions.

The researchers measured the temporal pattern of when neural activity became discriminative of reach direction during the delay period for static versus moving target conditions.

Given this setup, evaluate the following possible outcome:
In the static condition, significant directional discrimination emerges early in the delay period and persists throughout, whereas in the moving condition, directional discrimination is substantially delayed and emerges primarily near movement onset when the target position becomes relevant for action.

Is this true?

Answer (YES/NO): NO